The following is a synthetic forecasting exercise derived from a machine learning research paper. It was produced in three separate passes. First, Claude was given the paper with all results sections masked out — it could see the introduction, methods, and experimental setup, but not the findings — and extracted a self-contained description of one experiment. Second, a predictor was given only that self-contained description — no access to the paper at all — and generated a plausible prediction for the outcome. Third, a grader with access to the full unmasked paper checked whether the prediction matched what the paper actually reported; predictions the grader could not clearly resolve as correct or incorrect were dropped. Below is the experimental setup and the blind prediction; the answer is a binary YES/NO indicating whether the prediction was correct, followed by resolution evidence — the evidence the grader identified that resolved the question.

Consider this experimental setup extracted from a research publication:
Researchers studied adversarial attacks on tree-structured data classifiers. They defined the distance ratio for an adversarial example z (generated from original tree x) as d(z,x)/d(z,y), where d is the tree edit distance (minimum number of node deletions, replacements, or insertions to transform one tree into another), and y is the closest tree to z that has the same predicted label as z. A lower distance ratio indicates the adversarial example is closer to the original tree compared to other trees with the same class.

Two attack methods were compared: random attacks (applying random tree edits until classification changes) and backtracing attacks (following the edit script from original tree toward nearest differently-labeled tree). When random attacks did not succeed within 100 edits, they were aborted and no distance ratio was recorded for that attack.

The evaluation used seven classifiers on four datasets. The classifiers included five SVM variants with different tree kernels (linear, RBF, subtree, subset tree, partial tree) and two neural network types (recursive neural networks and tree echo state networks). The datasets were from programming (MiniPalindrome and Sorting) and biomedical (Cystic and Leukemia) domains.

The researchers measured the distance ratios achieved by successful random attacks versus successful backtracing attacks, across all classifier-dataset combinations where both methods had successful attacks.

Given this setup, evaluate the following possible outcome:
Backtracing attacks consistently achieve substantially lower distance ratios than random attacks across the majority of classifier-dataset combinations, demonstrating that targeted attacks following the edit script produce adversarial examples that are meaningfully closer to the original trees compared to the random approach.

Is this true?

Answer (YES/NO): NO